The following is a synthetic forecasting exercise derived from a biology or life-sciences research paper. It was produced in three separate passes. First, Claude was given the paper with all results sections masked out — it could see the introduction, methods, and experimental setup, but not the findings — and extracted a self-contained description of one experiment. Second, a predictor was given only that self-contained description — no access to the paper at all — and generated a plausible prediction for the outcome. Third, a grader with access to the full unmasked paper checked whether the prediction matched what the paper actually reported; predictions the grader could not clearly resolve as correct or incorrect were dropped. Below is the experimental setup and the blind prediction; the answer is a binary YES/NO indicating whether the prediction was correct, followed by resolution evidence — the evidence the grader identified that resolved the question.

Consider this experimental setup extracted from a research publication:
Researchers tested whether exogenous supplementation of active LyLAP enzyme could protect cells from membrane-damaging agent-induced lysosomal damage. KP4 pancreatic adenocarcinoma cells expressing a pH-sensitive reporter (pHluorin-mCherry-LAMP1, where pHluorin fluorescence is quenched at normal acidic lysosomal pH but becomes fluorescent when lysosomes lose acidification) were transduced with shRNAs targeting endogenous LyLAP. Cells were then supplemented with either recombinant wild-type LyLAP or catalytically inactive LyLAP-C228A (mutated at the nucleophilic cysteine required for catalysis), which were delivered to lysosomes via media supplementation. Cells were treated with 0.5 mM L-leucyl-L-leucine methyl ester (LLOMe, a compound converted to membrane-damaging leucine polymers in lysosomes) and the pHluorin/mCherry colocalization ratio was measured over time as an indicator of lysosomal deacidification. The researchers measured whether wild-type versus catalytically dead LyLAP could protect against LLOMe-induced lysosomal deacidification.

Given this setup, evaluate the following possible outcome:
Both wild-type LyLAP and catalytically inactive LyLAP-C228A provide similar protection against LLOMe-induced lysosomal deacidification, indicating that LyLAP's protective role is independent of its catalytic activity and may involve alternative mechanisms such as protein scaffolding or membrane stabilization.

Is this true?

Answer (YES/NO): NO